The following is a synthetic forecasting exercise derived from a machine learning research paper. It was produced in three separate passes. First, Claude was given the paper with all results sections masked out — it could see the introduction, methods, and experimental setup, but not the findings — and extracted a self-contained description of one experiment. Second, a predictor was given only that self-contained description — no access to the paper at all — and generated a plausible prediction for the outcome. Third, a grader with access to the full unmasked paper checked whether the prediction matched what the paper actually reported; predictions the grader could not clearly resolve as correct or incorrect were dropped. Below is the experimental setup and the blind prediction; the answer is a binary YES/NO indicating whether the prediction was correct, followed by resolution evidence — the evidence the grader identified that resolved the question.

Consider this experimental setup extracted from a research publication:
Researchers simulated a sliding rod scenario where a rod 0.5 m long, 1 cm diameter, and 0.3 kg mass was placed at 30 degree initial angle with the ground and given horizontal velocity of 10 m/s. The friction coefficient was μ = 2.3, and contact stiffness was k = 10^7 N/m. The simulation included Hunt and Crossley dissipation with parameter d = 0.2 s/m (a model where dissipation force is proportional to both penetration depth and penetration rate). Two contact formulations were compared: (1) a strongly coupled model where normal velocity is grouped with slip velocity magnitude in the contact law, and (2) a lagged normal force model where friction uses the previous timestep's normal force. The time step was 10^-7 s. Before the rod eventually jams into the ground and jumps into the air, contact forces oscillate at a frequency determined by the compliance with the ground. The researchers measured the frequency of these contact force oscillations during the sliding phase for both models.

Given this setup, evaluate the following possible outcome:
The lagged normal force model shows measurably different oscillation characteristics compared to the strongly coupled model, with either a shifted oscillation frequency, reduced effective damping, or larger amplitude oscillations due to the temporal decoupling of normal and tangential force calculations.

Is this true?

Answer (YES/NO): NO